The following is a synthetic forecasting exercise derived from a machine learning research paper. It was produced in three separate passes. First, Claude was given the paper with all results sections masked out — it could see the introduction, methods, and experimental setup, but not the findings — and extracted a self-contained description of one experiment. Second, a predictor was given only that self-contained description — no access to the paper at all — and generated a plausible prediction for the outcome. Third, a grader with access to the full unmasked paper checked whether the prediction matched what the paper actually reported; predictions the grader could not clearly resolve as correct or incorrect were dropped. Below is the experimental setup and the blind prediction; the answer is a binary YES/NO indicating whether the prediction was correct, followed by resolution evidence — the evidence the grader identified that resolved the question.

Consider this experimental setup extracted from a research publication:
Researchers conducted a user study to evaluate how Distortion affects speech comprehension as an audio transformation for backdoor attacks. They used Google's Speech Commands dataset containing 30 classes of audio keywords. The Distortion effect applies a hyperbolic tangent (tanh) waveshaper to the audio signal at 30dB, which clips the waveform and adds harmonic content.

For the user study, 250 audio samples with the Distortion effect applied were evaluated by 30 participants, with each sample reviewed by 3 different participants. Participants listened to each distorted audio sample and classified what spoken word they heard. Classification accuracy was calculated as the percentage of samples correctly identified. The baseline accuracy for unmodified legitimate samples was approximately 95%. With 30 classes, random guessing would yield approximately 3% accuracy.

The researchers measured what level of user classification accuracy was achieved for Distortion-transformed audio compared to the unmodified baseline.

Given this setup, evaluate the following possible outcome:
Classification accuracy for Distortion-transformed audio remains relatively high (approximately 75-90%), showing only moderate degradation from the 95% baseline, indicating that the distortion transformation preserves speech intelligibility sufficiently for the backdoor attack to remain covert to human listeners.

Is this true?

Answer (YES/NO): YES